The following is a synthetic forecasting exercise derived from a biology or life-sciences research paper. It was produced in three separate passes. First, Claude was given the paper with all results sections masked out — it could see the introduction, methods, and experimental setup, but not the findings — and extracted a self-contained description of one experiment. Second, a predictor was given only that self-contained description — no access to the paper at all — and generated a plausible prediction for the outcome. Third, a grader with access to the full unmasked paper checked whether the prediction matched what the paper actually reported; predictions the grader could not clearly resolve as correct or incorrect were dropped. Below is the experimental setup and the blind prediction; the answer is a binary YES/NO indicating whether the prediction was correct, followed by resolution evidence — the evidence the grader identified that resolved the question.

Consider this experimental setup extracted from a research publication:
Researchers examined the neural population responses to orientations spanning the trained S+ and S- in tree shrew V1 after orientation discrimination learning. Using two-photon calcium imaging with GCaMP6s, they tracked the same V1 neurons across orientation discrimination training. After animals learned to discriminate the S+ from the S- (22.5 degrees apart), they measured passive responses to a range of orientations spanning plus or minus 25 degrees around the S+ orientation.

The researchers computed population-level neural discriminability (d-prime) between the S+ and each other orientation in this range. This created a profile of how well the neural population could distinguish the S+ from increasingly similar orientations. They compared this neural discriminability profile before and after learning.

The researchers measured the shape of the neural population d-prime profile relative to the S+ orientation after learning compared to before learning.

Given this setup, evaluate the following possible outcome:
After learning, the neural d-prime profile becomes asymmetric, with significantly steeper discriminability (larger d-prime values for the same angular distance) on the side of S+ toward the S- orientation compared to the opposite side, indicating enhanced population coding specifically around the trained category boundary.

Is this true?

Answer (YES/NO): YES